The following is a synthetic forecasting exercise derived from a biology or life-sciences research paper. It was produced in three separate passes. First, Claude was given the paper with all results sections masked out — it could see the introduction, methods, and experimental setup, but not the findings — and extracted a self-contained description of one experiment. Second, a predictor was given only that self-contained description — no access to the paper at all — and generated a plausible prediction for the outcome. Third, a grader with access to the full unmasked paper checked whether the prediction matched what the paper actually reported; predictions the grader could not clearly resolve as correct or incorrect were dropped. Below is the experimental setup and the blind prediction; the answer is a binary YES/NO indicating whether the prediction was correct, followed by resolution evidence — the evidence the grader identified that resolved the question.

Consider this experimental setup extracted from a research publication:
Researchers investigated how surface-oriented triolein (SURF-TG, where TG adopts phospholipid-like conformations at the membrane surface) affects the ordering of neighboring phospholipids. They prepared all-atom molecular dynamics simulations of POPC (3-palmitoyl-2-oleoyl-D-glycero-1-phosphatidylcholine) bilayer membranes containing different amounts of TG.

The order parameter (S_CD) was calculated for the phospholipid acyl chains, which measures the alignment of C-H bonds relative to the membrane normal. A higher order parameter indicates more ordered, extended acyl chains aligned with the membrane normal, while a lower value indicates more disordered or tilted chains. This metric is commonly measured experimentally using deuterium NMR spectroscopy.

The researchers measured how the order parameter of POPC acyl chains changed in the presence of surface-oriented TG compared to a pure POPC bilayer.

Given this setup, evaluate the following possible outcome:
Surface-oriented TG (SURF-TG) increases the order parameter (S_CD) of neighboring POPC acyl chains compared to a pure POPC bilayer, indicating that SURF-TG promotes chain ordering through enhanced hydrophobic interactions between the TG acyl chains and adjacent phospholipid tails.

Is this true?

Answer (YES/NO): YES